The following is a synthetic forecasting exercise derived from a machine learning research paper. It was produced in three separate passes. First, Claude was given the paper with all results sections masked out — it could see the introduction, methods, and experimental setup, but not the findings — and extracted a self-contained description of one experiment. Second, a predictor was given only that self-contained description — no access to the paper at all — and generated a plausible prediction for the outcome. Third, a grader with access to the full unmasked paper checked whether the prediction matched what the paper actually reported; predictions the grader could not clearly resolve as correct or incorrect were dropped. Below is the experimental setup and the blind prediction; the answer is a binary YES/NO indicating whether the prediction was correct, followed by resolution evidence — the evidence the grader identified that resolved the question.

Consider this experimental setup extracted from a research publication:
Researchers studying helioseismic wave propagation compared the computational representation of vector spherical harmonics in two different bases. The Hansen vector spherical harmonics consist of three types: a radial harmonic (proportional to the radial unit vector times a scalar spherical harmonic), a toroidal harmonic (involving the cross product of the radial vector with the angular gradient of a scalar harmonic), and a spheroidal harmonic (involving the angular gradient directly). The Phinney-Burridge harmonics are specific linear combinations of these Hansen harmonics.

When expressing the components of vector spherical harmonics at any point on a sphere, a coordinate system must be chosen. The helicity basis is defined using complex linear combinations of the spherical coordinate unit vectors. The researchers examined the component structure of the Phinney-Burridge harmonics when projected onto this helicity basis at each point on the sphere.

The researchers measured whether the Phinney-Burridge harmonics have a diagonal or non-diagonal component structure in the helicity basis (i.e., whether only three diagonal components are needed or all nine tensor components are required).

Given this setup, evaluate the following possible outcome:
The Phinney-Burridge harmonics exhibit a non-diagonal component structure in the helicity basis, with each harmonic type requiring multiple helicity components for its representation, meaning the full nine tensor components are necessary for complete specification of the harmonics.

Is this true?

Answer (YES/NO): NO